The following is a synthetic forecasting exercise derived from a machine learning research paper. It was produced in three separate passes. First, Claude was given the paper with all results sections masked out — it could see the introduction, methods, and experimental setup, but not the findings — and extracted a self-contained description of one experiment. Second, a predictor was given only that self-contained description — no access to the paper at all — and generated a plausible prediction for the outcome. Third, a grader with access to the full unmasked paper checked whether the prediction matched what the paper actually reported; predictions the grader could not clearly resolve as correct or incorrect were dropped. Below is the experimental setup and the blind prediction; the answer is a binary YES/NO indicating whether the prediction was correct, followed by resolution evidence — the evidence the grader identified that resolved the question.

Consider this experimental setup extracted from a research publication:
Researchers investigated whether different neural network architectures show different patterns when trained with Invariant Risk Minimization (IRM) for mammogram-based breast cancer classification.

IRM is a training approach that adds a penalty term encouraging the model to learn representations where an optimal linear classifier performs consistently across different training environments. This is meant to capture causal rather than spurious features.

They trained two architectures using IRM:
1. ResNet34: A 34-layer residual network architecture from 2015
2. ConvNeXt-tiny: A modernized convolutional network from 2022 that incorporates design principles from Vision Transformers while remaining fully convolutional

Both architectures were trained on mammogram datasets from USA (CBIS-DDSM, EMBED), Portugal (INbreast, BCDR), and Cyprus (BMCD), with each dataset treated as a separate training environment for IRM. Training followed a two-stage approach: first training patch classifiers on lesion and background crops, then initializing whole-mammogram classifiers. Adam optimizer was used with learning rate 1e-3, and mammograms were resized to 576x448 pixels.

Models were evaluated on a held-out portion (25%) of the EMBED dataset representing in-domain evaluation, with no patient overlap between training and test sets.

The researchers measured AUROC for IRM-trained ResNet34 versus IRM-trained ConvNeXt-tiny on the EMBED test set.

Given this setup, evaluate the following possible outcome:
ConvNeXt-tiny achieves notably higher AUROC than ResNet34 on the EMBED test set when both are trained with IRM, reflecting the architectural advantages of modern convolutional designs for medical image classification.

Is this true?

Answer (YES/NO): YES